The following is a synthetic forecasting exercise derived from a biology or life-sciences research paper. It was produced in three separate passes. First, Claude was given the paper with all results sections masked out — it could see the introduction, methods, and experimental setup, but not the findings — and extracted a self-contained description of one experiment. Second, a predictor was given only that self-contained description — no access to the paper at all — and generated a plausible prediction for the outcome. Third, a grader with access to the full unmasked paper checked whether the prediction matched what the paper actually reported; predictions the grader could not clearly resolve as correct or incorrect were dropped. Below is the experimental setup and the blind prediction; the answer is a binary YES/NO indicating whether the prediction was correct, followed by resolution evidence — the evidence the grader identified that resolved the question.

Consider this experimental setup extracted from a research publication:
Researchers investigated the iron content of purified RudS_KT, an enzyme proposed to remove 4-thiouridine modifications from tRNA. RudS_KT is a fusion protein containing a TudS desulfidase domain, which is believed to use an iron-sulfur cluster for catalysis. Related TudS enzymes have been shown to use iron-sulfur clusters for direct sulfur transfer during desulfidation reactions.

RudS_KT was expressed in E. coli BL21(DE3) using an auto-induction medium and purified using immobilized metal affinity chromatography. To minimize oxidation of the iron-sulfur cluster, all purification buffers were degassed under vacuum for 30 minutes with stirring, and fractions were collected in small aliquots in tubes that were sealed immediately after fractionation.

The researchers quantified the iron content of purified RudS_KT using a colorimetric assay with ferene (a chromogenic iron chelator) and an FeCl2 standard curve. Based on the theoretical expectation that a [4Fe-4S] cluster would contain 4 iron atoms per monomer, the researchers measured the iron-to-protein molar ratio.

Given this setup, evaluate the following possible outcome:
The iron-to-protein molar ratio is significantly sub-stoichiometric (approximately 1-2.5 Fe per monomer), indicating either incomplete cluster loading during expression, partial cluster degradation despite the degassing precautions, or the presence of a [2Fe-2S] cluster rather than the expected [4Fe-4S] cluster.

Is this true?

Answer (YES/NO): YES